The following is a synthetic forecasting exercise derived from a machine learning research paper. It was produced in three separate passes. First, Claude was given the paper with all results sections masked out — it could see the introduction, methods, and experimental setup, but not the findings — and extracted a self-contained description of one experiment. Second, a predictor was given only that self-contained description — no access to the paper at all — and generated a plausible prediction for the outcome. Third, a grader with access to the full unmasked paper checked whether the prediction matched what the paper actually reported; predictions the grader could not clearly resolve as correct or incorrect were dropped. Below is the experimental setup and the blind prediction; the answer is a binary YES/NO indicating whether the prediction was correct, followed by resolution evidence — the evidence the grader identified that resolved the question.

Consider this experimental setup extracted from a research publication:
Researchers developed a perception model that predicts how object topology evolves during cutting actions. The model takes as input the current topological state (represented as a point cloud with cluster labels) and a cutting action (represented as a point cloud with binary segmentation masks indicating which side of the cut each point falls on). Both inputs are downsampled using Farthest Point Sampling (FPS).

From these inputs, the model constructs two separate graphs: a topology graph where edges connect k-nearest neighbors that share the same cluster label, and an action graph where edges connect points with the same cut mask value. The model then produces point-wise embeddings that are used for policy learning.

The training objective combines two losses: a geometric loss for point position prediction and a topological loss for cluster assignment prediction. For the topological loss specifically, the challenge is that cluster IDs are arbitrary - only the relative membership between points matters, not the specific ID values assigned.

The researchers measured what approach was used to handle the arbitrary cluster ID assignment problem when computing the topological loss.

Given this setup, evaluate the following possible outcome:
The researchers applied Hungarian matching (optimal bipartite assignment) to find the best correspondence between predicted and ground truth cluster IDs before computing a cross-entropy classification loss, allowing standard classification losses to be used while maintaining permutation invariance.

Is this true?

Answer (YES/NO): YES